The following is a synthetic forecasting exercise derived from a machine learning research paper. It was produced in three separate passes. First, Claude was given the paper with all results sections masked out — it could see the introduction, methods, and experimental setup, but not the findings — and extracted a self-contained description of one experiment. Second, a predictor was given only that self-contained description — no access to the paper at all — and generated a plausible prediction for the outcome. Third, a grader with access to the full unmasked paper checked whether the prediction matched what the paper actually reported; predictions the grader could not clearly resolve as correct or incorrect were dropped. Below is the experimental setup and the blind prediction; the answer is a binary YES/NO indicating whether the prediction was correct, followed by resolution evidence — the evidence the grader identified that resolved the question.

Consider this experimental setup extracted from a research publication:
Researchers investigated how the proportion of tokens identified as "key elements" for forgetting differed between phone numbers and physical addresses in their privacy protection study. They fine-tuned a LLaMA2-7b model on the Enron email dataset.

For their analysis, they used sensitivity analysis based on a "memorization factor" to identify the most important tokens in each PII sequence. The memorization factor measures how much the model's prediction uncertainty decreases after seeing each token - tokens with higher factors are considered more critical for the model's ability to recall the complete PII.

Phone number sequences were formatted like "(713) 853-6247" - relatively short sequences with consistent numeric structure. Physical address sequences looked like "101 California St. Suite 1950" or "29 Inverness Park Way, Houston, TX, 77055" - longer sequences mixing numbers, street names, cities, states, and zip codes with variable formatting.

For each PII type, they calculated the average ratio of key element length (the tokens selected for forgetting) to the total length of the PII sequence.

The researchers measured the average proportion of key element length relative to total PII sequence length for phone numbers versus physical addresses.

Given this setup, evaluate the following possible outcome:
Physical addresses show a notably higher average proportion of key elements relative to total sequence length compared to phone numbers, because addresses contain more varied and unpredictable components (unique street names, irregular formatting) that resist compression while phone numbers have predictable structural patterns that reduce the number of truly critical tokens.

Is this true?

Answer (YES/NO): YES